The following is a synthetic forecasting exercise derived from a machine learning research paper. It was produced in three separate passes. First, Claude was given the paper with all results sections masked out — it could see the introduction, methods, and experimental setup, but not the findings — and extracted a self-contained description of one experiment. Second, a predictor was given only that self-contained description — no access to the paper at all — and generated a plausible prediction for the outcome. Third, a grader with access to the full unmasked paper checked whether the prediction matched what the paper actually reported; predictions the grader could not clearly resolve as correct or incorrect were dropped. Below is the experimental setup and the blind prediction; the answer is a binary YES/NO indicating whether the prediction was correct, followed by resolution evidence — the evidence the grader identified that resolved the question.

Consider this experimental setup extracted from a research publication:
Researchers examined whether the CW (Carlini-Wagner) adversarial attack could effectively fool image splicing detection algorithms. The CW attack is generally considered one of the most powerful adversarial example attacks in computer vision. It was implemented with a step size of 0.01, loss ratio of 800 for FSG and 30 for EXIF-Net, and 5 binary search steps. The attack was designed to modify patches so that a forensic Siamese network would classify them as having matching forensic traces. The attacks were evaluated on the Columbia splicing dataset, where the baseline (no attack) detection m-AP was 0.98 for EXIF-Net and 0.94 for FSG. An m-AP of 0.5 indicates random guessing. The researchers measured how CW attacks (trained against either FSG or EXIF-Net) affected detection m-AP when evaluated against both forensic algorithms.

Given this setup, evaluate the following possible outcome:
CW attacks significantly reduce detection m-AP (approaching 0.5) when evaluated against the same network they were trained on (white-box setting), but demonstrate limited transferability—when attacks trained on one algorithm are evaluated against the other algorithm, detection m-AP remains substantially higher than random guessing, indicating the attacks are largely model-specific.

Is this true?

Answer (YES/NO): NO